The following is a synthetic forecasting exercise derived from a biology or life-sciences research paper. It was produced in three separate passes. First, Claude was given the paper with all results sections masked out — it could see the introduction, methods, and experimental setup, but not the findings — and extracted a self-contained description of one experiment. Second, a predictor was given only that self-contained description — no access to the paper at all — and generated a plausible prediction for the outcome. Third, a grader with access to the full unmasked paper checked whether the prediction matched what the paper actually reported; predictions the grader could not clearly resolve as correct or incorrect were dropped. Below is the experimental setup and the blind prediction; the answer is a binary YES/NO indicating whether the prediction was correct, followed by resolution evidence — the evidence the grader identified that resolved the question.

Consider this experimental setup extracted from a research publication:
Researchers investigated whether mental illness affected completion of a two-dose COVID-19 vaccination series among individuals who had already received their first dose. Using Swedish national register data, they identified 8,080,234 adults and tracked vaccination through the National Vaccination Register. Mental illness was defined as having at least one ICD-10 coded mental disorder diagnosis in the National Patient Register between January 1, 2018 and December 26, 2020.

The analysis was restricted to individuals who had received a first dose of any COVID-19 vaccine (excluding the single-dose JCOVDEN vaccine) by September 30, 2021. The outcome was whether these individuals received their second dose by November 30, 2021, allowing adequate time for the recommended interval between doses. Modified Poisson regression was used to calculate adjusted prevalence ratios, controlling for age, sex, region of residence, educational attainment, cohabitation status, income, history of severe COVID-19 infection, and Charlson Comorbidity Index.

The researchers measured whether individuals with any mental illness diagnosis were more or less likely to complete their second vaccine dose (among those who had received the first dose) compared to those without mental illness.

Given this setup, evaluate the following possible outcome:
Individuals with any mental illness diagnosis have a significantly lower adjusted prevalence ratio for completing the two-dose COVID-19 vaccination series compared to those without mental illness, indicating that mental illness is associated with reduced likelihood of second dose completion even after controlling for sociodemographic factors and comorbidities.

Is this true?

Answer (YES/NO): YES